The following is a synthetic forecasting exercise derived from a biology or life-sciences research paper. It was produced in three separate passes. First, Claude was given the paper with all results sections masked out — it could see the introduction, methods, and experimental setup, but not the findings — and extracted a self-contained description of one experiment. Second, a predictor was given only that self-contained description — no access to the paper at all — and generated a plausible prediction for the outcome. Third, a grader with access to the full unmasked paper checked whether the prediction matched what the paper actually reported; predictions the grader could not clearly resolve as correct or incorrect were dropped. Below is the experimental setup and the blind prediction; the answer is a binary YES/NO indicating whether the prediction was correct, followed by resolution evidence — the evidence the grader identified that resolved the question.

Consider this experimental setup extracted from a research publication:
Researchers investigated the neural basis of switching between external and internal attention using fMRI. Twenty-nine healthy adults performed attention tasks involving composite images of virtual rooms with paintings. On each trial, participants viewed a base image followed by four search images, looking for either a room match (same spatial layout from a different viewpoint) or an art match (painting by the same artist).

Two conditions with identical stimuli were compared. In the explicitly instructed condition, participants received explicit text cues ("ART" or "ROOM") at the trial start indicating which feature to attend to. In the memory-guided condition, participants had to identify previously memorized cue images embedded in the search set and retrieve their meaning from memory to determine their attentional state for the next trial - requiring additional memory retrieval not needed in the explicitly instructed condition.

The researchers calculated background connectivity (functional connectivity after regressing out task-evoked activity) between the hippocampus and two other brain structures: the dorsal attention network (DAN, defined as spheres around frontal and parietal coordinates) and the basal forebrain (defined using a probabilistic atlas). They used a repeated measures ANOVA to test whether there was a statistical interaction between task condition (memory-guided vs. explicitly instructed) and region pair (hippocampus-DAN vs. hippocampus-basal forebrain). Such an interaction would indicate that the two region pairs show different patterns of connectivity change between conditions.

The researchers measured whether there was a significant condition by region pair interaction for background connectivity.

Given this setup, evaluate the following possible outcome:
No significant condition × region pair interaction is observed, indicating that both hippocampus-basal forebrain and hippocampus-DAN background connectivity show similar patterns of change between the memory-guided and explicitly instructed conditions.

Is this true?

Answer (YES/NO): NO